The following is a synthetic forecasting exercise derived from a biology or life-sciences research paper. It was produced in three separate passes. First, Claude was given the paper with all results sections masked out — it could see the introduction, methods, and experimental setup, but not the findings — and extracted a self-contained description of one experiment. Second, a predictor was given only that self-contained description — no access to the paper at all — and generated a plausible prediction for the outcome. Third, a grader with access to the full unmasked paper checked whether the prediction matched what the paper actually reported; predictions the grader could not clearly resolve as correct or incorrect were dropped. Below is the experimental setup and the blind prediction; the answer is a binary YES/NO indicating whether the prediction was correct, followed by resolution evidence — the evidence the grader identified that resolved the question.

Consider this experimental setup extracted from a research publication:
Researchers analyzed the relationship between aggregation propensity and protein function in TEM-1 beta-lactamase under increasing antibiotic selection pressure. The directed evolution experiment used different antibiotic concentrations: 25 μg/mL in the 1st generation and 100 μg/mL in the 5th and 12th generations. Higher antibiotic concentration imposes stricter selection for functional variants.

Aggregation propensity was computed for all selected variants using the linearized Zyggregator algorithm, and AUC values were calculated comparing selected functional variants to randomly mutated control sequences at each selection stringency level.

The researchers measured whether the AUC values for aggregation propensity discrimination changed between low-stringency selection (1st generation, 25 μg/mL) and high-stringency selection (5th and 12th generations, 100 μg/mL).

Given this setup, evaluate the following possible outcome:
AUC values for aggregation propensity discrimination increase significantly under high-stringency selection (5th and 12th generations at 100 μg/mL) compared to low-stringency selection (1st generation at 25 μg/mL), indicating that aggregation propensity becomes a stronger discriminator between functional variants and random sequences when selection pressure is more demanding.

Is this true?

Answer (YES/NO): YES